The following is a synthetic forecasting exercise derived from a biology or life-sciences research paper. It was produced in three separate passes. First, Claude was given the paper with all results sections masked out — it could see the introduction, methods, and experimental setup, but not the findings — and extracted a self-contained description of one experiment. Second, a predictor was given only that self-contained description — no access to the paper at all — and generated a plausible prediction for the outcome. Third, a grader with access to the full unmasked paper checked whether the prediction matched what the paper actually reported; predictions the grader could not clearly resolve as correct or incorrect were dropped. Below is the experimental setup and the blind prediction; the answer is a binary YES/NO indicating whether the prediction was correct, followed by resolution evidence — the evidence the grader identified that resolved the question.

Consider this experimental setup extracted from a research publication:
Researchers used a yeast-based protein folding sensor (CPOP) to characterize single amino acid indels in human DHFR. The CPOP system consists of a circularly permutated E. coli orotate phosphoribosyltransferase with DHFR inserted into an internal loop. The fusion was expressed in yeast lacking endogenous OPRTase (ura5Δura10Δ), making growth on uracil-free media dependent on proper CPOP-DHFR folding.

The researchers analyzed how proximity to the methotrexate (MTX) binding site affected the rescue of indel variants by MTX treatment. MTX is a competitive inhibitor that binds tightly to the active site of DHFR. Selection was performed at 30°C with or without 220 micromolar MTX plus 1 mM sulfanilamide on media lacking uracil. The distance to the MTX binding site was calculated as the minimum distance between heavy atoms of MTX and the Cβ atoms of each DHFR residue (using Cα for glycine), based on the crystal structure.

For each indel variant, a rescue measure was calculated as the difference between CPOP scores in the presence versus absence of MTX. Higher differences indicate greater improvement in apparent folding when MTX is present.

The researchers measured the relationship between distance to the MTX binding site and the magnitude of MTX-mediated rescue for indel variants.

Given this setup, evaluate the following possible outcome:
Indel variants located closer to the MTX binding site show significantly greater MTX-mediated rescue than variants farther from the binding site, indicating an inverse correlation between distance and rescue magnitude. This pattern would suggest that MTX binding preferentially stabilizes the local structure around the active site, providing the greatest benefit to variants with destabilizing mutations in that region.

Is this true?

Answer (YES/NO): NO